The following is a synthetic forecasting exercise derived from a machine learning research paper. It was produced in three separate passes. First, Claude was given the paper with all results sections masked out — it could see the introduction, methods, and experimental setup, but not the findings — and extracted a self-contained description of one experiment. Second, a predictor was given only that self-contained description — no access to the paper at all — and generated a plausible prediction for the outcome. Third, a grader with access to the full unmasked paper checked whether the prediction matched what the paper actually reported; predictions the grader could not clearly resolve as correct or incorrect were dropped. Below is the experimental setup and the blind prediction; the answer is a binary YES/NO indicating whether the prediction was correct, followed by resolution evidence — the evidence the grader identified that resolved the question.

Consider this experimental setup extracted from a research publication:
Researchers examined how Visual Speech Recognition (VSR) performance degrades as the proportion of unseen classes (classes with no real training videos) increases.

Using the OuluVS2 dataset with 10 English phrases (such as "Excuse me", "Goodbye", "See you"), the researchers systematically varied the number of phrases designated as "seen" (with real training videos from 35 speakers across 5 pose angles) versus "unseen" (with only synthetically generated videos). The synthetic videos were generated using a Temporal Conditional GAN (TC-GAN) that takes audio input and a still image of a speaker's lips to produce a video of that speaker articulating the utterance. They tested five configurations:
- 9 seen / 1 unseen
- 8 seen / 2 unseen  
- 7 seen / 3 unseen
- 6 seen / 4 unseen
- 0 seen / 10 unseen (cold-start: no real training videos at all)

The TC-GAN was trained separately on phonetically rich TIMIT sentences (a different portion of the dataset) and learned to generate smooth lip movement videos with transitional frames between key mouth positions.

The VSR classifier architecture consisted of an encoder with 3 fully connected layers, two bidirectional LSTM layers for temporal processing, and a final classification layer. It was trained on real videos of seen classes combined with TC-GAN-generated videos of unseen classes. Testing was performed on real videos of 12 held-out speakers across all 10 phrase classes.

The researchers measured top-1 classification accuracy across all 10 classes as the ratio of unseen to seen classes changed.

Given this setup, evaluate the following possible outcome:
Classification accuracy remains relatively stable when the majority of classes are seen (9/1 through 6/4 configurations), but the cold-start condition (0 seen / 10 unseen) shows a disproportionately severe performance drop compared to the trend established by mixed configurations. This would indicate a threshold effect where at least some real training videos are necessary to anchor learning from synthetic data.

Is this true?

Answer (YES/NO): NO